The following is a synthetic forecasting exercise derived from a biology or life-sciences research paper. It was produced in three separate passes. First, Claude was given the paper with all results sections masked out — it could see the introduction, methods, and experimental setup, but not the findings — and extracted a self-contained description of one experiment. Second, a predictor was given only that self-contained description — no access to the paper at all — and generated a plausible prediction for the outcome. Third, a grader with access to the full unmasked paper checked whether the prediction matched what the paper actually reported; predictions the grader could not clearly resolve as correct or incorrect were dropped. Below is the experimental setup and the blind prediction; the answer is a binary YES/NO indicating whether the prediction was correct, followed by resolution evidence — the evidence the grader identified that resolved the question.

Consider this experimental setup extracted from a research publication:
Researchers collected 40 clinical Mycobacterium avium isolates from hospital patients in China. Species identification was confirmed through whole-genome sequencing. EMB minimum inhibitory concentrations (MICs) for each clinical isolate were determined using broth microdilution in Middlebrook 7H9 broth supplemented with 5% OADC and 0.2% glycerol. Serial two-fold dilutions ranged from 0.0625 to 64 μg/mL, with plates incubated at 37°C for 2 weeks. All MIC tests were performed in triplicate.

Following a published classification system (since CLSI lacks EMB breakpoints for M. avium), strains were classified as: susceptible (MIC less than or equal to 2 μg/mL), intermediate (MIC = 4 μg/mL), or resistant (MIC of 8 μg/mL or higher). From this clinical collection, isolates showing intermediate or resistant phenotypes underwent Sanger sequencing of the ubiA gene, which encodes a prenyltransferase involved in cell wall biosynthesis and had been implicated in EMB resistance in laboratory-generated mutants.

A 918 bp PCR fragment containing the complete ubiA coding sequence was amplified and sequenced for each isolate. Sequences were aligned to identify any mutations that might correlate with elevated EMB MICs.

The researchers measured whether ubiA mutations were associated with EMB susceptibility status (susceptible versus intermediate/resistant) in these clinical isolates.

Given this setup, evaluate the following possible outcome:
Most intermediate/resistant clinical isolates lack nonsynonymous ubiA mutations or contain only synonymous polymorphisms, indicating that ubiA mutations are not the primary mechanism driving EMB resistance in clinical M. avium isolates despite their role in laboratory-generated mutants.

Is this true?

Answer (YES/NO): NO